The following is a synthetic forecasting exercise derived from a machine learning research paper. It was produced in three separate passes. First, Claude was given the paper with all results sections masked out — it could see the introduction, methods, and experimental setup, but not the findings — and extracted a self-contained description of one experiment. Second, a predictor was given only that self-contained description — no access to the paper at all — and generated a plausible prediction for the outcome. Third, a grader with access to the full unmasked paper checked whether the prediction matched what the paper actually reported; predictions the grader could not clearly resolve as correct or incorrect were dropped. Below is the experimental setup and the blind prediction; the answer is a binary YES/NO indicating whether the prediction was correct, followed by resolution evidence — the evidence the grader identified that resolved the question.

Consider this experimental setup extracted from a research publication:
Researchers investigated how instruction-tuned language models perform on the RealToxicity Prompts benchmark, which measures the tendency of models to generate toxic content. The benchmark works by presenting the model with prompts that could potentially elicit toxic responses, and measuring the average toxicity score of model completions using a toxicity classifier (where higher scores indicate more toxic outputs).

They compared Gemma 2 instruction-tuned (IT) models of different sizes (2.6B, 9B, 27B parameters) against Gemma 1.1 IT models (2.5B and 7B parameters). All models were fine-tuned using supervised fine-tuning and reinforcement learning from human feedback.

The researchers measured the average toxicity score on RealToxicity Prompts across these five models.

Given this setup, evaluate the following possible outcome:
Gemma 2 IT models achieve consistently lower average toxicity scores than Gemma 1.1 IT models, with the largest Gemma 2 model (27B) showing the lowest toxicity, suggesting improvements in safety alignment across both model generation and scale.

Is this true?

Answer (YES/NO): NO